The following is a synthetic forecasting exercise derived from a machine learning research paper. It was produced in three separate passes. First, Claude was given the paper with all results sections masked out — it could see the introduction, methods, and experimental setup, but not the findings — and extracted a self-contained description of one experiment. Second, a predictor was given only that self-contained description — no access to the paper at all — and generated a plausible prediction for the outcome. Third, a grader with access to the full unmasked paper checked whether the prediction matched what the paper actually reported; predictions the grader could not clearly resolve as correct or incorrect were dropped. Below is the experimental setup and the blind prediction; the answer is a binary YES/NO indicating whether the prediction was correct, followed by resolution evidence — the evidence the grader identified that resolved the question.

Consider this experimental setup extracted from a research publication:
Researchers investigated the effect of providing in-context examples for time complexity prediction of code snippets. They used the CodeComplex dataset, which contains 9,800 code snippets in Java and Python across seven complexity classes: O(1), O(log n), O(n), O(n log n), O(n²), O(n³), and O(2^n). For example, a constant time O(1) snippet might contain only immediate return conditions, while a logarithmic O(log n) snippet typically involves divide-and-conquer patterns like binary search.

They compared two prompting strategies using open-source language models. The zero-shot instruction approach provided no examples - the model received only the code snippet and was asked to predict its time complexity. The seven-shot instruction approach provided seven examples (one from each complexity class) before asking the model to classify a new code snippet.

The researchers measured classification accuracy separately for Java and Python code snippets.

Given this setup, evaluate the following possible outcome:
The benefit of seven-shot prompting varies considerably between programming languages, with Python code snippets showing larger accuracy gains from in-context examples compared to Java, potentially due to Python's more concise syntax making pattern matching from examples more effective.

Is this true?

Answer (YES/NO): NO